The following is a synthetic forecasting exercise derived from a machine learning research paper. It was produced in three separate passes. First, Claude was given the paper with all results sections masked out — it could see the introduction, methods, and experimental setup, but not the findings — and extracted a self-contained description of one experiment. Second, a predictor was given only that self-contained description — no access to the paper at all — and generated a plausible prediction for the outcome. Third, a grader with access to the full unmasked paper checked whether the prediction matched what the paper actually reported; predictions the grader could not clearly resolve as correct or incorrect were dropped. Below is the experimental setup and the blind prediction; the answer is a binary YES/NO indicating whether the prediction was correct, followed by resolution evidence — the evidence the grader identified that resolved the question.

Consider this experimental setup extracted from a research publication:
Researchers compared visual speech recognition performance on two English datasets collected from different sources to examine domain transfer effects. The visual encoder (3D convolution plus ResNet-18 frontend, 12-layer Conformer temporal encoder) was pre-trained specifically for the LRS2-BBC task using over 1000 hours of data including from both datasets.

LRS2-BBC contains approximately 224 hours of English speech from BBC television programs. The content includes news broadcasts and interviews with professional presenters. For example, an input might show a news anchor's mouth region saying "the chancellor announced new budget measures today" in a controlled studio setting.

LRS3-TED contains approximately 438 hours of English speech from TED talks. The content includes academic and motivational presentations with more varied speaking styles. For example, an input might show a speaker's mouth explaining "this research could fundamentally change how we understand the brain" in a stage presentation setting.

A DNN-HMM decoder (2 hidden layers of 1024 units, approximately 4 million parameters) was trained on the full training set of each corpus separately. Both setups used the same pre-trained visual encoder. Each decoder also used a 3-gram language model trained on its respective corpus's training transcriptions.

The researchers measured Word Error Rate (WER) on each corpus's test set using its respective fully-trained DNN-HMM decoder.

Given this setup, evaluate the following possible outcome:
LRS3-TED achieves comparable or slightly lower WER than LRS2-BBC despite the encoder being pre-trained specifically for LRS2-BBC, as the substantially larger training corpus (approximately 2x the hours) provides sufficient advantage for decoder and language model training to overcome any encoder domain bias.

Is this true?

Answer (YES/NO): NO